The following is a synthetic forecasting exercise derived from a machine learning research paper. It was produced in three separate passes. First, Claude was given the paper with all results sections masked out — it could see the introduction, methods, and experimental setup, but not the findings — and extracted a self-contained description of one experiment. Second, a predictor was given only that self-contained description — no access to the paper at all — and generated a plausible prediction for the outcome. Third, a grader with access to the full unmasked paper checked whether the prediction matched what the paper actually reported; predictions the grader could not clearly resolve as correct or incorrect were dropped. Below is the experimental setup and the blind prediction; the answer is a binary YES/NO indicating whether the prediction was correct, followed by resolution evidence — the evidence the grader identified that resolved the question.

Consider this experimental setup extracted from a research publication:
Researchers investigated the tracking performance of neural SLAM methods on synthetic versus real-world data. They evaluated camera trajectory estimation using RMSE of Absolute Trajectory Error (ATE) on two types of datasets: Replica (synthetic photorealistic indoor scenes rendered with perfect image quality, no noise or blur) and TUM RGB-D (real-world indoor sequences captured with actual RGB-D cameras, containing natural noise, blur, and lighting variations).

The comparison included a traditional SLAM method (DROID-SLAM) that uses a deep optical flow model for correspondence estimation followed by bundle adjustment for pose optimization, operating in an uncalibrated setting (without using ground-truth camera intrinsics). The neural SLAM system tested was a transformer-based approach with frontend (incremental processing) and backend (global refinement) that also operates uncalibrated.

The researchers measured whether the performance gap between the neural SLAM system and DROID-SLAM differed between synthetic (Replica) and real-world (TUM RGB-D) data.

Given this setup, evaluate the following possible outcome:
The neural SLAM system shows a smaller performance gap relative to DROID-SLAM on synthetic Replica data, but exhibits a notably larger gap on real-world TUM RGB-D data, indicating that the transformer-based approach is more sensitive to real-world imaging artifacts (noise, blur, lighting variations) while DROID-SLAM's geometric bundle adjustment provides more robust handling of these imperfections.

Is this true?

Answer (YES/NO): NO